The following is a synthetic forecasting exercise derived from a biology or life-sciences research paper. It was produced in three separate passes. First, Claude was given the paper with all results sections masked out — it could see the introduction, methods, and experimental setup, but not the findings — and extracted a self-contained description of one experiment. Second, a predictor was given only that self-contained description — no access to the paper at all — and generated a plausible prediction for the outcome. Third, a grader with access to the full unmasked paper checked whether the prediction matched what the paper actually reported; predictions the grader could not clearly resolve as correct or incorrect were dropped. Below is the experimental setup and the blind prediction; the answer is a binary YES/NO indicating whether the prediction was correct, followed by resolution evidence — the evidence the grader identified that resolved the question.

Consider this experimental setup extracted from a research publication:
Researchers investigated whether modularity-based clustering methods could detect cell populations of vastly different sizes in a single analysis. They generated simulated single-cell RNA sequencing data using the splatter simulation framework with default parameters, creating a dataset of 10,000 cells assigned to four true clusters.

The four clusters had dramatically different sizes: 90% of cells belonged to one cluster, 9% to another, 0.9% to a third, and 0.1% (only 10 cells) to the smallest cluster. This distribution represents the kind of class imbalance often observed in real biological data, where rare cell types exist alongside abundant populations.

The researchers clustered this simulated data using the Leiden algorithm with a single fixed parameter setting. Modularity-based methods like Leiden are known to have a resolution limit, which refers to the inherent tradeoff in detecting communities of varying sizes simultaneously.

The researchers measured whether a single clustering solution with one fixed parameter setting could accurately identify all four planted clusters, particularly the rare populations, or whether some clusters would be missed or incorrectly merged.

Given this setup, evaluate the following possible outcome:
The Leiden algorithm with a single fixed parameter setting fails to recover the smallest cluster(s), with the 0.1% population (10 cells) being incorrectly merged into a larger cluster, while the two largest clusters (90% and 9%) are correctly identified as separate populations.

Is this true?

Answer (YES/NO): NO